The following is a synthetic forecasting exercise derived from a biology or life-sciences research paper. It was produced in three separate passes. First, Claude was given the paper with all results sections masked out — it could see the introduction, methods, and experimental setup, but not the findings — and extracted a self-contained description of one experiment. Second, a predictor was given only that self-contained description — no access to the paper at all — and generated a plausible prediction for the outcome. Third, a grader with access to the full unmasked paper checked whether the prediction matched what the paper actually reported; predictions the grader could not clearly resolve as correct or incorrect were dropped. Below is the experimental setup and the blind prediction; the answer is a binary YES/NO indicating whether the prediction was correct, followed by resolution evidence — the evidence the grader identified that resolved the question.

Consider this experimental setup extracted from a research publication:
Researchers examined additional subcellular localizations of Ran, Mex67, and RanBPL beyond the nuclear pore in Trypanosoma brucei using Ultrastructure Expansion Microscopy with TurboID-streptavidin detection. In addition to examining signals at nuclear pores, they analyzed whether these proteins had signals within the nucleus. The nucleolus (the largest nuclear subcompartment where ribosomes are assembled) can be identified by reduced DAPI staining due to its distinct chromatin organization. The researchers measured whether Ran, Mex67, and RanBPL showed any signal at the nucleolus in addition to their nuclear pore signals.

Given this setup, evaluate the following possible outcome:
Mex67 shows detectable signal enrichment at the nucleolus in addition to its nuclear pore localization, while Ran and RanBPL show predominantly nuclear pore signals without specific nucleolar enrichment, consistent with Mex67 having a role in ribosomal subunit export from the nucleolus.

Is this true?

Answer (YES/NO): NO